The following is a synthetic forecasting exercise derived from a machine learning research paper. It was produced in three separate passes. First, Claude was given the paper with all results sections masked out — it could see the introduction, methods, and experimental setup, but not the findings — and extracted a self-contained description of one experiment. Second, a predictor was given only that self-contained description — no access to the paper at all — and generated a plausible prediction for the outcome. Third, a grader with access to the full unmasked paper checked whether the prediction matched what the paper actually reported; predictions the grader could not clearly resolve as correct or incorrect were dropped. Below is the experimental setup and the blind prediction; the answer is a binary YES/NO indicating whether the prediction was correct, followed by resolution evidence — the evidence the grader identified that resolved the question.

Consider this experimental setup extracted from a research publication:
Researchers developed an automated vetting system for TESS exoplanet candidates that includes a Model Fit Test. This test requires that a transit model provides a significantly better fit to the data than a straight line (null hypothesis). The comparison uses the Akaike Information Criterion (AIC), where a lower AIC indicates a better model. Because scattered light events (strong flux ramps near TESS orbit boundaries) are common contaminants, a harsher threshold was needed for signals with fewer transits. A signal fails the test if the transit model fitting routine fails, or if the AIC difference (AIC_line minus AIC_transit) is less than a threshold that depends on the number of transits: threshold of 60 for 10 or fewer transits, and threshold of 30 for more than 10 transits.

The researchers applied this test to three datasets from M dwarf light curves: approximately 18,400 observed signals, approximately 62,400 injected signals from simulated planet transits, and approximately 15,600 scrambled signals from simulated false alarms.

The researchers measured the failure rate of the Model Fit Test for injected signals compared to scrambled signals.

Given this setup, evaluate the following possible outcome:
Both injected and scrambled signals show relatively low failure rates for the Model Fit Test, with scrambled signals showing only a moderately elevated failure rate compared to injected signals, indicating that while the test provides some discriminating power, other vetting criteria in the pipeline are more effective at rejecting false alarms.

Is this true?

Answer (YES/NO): NO